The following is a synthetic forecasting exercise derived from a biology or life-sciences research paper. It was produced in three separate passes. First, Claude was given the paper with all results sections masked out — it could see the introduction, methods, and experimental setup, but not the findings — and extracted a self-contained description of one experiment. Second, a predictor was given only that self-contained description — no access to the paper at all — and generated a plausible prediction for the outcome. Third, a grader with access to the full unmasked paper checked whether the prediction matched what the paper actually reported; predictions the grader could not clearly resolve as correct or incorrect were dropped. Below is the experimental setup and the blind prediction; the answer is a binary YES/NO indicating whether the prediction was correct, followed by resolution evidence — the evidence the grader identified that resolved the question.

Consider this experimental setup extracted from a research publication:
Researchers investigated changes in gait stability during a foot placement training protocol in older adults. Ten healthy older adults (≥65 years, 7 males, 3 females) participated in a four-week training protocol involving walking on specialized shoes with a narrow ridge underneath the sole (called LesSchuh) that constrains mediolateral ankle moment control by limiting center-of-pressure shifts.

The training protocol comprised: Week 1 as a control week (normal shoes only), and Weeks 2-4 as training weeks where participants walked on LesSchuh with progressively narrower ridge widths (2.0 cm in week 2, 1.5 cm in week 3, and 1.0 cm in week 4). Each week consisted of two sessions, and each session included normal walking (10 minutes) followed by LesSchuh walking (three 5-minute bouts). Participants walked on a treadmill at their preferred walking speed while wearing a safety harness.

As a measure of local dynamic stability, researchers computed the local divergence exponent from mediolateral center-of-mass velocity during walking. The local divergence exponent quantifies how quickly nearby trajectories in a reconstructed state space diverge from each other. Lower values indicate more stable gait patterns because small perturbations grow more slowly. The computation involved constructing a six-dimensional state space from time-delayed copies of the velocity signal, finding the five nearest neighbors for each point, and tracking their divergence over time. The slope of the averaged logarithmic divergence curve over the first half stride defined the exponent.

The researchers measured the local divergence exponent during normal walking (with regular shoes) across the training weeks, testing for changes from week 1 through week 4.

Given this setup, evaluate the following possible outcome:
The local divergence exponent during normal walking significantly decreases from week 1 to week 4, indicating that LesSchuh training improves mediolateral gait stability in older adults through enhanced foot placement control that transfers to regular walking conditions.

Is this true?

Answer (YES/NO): NO